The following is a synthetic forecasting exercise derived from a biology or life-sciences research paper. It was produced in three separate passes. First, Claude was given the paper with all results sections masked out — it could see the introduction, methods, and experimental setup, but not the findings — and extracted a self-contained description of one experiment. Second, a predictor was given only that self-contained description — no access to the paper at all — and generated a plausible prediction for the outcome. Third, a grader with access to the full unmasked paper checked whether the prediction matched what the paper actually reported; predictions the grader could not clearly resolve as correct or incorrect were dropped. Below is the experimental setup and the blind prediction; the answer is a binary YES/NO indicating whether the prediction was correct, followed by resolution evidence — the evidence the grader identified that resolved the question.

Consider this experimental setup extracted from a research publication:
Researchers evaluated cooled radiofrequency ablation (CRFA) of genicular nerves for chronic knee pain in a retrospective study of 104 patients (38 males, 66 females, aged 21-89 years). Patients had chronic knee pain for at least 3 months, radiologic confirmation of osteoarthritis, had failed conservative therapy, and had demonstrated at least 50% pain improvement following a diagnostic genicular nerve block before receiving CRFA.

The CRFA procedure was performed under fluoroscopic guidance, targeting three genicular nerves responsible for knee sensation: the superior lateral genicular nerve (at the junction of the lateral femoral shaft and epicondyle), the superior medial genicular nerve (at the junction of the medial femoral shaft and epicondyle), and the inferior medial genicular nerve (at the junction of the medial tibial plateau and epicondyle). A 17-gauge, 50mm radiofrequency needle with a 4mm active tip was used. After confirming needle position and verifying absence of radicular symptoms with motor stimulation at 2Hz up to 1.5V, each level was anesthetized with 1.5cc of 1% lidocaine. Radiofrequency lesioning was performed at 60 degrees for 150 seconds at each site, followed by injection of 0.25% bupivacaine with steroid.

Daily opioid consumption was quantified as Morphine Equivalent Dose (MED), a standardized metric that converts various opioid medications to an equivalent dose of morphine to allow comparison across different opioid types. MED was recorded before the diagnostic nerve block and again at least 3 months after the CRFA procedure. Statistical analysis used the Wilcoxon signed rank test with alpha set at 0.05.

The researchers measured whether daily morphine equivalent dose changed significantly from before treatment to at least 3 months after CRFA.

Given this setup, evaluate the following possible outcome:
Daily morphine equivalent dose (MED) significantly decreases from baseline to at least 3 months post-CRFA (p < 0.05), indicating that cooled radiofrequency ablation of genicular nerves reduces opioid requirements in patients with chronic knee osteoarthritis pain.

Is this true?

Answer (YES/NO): NO